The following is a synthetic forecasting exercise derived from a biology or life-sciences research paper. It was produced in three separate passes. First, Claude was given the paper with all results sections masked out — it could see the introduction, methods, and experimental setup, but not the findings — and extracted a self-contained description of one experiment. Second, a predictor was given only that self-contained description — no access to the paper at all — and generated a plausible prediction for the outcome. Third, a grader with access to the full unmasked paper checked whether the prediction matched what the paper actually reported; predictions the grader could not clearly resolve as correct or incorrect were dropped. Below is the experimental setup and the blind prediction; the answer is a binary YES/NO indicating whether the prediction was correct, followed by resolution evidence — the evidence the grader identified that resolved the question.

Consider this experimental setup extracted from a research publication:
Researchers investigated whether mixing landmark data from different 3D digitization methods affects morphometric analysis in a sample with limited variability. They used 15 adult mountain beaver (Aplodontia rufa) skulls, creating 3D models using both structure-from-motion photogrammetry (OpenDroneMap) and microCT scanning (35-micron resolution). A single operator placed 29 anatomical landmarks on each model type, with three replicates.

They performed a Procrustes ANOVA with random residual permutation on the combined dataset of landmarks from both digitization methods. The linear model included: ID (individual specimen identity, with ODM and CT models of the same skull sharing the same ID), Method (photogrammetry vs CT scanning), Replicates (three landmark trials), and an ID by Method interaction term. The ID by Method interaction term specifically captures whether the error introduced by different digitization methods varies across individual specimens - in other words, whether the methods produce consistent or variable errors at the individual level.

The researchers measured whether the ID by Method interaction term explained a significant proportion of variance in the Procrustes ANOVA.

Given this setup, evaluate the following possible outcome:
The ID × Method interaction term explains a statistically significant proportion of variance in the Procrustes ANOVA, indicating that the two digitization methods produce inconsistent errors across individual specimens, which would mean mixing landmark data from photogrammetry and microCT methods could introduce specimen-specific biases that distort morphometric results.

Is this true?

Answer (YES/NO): YES